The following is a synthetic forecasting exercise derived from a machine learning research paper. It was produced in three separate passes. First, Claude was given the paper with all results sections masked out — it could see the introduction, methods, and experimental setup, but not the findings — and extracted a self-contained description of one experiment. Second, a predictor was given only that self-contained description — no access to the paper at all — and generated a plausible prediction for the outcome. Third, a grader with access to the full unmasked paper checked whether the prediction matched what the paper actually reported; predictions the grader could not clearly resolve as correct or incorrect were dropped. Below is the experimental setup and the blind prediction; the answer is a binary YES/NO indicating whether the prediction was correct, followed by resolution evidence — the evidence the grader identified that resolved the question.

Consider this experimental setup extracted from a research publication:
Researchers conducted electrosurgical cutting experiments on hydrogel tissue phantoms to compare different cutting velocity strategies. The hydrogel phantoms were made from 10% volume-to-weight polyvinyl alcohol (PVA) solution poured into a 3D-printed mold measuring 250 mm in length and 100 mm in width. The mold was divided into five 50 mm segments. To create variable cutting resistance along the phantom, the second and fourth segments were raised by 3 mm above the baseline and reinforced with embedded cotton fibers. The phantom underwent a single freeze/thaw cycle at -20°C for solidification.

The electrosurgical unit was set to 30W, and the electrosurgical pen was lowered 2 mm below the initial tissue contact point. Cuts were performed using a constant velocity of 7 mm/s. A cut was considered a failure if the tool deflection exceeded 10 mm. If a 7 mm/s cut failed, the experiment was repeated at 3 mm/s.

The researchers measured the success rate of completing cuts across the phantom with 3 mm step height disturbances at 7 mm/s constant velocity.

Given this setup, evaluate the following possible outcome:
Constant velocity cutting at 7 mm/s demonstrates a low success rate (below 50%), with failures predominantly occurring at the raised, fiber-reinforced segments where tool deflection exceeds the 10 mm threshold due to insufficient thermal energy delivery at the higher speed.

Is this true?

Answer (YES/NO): YES